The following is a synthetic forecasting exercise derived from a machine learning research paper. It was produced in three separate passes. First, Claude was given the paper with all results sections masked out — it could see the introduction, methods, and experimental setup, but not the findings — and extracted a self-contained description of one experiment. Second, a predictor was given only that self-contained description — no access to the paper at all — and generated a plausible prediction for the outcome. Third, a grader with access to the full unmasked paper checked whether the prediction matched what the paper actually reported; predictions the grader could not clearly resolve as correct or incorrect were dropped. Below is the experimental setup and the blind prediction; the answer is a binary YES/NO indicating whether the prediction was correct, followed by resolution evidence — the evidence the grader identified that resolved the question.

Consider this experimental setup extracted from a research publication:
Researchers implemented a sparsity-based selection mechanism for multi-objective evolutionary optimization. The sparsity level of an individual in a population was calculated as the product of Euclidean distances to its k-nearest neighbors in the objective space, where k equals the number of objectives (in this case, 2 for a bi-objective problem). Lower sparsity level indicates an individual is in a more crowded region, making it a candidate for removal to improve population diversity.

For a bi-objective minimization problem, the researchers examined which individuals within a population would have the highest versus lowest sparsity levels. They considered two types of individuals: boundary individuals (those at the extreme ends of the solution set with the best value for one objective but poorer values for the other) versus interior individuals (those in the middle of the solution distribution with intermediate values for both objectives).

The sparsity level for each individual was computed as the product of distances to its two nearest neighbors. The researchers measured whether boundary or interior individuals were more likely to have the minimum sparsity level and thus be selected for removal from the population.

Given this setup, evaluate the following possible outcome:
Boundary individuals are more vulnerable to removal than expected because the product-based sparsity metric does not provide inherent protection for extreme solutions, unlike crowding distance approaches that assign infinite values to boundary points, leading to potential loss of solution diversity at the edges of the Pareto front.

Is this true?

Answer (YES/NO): NO